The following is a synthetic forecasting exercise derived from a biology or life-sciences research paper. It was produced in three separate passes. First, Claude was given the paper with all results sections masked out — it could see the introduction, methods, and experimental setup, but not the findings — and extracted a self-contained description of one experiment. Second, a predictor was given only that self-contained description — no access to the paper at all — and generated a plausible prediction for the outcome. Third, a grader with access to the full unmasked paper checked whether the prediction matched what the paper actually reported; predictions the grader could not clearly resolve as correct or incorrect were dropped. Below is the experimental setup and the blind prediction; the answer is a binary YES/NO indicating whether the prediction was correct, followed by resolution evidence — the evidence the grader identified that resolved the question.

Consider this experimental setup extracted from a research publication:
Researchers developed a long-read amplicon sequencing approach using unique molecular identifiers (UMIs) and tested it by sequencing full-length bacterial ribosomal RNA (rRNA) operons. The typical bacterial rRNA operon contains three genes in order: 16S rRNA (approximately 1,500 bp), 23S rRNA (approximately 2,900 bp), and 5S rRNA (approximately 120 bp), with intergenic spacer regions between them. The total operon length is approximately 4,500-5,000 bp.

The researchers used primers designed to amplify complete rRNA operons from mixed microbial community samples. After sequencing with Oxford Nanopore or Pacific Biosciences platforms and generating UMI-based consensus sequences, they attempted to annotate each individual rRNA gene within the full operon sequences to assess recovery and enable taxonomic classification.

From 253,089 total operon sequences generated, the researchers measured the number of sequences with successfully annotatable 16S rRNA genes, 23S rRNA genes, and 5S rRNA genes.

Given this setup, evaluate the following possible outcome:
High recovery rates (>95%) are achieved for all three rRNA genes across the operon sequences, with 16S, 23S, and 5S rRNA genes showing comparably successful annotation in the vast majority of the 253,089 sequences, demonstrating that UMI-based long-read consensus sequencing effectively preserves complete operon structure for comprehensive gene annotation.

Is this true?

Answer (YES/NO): NO